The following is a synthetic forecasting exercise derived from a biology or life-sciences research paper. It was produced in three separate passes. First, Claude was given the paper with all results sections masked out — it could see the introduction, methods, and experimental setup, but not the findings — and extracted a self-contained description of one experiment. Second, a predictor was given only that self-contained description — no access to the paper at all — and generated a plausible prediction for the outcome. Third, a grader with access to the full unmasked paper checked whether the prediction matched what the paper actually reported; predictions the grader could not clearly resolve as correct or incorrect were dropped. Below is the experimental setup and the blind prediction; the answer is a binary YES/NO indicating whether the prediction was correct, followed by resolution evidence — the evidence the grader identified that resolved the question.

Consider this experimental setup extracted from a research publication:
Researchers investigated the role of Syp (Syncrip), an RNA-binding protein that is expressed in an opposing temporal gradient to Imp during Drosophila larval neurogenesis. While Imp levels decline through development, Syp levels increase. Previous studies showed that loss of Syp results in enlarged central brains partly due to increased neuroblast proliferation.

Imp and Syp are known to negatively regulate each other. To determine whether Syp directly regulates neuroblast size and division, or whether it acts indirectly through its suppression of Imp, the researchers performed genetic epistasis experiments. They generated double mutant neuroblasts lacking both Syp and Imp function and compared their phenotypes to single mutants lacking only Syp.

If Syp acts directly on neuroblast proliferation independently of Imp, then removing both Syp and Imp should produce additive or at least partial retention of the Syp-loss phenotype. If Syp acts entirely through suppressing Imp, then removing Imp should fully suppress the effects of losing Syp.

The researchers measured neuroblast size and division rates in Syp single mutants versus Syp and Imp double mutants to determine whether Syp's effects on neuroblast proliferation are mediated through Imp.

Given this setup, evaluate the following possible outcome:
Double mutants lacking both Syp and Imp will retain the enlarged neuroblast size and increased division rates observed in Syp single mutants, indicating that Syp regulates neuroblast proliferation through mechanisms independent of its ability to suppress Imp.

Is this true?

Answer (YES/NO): NO